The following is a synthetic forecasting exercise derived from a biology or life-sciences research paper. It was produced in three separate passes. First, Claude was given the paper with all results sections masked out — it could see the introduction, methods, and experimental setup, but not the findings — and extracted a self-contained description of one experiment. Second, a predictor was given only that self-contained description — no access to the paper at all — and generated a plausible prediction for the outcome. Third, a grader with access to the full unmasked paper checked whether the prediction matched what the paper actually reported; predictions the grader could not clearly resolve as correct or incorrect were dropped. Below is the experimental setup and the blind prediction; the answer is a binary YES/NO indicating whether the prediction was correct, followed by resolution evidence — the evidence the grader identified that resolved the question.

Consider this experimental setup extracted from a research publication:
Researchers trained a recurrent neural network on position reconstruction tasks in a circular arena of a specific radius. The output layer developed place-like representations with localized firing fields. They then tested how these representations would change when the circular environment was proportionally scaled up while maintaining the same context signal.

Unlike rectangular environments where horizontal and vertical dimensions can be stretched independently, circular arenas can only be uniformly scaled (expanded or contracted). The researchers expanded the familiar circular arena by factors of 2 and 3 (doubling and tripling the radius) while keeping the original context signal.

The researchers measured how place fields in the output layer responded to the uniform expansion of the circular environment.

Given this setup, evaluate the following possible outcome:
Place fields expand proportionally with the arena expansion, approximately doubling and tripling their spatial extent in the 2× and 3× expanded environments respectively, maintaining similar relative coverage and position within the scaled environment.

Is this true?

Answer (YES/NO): NO